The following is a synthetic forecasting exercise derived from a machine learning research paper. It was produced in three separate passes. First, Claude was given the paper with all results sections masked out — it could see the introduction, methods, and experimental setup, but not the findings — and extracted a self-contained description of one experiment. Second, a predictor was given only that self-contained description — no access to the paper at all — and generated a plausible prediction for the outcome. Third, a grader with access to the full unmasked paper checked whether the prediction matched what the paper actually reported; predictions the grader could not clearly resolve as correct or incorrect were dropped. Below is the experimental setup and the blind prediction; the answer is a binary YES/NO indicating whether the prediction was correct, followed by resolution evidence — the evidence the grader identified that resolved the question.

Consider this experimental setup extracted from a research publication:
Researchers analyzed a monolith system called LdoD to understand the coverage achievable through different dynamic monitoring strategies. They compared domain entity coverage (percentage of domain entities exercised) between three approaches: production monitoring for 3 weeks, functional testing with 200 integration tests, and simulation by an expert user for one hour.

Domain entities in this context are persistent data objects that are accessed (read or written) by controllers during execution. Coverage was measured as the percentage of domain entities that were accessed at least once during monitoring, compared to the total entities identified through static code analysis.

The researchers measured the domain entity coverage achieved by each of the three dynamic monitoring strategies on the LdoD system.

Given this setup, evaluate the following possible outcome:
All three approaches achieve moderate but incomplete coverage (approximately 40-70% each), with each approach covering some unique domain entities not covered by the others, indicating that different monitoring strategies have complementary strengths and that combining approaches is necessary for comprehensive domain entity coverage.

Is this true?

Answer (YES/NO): NO